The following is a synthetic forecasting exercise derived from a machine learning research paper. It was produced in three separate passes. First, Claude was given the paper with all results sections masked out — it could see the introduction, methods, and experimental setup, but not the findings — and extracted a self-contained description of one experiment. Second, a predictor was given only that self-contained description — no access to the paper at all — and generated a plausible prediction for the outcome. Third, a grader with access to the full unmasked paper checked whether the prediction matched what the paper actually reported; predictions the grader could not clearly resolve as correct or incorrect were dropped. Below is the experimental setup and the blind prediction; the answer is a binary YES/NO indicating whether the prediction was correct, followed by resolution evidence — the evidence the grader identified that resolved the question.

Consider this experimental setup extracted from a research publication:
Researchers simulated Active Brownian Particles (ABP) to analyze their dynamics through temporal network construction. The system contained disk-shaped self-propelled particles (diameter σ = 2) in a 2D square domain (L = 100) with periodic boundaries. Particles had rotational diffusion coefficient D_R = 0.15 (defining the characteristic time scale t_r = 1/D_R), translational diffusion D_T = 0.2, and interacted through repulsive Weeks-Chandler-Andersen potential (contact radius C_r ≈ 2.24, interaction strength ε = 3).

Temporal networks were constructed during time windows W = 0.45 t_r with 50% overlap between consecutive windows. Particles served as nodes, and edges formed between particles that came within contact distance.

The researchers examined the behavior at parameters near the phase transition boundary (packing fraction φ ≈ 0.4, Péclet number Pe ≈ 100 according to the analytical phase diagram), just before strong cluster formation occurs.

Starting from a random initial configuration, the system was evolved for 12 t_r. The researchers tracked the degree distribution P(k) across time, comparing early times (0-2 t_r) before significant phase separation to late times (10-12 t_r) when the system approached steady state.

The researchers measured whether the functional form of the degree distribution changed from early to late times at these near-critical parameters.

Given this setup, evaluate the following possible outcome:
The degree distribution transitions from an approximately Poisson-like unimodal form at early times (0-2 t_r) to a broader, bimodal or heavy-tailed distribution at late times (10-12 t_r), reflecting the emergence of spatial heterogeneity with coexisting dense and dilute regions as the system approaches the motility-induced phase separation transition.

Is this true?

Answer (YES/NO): NO